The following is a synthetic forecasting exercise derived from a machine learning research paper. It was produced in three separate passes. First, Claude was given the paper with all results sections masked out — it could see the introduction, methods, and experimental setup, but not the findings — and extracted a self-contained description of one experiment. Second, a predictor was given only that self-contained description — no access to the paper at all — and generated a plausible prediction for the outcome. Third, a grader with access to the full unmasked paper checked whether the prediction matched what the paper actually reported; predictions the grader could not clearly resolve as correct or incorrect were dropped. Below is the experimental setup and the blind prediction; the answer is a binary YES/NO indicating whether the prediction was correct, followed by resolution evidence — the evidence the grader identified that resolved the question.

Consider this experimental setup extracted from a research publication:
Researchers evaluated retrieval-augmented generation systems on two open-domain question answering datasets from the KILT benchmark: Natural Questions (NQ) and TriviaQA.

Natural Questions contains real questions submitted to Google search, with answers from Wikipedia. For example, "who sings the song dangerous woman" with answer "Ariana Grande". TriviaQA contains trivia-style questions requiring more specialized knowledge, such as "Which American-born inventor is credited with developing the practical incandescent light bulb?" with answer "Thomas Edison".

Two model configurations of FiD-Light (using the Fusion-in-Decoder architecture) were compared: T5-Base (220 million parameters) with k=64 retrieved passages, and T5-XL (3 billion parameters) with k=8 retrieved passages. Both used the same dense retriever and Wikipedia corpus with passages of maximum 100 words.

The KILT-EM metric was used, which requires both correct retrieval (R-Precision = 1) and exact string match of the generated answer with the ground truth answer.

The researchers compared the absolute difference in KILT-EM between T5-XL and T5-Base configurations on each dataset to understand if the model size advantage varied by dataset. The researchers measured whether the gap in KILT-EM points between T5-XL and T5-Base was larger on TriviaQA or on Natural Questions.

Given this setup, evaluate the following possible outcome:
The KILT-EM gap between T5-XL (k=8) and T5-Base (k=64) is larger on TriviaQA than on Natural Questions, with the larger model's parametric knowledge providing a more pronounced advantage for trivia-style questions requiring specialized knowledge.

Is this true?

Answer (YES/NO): YES